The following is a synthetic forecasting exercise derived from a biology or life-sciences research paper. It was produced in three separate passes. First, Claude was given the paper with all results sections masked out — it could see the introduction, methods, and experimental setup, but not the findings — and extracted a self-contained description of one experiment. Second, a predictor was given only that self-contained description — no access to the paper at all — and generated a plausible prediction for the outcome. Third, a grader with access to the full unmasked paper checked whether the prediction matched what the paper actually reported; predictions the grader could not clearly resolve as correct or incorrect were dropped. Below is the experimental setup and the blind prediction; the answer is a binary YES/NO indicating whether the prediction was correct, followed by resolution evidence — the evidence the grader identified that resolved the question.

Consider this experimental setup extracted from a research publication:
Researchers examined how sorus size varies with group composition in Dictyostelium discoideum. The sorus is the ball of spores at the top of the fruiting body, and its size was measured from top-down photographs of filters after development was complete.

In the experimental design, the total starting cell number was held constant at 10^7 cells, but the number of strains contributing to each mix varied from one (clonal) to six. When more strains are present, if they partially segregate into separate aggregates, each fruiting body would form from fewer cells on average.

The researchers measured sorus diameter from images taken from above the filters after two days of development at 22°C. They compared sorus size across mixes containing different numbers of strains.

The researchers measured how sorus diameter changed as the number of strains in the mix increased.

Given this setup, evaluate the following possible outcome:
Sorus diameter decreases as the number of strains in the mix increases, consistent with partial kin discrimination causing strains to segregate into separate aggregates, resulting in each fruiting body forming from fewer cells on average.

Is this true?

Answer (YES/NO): YES